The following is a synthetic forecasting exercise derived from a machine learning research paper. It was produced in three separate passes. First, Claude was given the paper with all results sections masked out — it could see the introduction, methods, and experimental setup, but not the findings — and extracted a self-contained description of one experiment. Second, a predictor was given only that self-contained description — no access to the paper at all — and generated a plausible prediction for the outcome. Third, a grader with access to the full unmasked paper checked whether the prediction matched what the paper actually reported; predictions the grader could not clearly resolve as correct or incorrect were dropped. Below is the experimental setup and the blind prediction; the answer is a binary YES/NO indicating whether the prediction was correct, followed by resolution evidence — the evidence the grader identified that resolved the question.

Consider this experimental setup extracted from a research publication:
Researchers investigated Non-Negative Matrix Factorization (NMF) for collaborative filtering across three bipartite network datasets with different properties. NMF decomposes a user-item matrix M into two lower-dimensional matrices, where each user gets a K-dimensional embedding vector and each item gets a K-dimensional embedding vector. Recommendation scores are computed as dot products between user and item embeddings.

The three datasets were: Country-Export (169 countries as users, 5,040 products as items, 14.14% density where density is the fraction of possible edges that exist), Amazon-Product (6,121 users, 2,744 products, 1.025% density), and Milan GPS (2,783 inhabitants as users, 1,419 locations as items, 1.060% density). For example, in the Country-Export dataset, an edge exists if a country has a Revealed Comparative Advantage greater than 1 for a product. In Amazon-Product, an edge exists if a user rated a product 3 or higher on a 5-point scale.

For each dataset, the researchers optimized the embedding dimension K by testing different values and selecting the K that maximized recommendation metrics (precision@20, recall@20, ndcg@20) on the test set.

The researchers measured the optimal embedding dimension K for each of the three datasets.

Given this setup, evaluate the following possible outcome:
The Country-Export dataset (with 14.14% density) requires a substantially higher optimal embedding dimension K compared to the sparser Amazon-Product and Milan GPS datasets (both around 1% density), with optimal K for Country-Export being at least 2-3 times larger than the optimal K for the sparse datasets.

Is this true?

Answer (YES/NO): NO